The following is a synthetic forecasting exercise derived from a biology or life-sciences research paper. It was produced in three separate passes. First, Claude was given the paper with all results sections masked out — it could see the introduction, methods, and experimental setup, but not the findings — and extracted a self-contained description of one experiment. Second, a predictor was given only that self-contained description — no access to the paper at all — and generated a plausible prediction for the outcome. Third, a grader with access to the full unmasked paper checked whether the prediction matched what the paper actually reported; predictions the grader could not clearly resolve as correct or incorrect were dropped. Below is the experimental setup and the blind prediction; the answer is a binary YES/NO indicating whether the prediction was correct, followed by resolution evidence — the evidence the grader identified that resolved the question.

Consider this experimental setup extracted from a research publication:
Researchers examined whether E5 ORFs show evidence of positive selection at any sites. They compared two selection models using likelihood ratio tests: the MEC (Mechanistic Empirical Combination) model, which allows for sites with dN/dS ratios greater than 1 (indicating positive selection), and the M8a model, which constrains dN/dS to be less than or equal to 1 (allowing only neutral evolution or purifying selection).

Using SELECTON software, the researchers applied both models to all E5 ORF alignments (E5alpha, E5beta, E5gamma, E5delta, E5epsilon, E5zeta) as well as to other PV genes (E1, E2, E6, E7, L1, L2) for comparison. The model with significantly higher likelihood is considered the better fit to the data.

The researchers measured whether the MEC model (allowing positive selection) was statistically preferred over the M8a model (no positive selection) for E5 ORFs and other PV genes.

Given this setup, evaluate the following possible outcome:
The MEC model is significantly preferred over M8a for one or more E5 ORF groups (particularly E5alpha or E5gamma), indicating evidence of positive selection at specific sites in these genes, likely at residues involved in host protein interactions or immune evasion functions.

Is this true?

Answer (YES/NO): YES